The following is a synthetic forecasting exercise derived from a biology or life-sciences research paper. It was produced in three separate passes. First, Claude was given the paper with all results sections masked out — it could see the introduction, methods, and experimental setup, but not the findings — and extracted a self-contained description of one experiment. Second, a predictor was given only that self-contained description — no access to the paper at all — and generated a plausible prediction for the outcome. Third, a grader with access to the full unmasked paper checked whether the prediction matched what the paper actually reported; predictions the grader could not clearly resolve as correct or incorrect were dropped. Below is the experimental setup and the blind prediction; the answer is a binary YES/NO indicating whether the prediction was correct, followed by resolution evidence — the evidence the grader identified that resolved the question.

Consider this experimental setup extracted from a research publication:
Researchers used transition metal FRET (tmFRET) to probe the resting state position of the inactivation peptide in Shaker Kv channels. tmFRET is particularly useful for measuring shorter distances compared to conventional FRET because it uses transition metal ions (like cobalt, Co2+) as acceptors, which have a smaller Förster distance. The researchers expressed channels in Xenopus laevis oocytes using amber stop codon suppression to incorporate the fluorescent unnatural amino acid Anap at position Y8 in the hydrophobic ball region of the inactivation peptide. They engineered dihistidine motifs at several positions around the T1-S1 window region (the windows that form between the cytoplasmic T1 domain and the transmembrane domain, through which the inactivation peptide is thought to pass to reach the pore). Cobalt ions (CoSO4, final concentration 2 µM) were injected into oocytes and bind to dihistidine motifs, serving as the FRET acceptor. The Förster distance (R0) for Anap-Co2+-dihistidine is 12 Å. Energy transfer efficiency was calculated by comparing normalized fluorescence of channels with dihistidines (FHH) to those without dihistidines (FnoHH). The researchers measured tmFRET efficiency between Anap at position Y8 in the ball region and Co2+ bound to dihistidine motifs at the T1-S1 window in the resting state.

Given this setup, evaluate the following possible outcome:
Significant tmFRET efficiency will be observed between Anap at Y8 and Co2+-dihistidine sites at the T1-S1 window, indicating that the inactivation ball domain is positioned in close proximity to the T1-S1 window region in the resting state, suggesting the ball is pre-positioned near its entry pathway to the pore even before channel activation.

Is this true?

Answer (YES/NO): YES